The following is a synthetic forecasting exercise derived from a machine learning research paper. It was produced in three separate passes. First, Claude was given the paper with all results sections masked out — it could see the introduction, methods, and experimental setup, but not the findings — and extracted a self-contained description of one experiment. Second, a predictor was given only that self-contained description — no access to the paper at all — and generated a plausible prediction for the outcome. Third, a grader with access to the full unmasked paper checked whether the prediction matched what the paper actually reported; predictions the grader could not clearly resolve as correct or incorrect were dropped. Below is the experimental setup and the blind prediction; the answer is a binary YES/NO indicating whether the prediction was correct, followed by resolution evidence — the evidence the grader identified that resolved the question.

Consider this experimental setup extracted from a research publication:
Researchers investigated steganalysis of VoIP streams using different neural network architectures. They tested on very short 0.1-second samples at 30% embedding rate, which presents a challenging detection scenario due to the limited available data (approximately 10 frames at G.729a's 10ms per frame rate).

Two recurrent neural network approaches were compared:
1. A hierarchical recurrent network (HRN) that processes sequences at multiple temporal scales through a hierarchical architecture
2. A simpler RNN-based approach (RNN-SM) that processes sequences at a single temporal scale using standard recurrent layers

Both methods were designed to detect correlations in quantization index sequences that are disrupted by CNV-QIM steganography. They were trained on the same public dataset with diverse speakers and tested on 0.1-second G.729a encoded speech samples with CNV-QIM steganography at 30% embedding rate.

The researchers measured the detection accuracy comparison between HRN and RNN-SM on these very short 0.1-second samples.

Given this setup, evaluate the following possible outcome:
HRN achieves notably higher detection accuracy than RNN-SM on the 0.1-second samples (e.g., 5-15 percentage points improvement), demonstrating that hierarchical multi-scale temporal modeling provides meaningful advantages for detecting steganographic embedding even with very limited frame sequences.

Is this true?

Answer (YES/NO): NO